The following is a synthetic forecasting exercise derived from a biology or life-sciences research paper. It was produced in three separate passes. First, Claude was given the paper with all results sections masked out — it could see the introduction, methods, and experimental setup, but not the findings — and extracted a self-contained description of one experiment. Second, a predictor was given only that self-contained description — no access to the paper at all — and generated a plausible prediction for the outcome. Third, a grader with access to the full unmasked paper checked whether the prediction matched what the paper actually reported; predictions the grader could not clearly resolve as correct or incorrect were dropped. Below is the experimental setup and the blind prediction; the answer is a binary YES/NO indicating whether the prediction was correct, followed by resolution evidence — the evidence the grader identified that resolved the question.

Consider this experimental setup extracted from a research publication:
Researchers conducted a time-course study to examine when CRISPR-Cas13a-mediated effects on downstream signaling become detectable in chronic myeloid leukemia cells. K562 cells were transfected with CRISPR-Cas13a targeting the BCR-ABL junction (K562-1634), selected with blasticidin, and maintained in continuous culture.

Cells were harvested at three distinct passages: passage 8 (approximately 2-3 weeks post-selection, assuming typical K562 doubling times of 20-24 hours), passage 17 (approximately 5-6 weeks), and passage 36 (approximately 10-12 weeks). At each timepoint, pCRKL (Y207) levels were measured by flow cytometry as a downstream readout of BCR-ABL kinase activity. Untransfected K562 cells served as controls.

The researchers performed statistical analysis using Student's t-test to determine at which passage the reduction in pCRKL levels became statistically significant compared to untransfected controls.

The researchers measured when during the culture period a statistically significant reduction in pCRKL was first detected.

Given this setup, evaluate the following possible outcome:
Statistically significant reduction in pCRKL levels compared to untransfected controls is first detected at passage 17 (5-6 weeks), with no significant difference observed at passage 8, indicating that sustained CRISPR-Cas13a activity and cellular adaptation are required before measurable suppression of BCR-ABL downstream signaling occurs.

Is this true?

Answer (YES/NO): NO